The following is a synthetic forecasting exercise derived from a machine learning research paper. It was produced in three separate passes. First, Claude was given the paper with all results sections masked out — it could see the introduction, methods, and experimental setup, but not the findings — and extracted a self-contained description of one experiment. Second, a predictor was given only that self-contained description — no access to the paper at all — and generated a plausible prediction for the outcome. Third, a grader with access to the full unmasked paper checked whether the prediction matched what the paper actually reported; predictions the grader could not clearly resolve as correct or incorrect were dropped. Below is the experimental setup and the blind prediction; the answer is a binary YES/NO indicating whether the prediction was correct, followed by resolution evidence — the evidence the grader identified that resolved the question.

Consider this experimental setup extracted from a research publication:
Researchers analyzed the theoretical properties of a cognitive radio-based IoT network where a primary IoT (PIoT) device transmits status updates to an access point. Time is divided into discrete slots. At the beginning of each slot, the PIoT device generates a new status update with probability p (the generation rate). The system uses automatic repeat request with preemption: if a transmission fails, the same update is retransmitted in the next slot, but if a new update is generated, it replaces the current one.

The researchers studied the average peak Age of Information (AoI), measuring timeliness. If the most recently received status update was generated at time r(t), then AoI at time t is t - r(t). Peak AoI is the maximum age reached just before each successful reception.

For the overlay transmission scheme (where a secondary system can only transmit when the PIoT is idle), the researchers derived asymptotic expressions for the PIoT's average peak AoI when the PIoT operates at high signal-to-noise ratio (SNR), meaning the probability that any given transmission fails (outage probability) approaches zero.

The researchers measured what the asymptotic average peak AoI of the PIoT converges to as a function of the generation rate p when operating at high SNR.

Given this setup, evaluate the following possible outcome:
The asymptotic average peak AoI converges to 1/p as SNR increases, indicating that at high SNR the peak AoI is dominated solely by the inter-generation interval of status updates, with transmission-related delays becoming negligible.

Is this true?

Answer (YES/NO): YES